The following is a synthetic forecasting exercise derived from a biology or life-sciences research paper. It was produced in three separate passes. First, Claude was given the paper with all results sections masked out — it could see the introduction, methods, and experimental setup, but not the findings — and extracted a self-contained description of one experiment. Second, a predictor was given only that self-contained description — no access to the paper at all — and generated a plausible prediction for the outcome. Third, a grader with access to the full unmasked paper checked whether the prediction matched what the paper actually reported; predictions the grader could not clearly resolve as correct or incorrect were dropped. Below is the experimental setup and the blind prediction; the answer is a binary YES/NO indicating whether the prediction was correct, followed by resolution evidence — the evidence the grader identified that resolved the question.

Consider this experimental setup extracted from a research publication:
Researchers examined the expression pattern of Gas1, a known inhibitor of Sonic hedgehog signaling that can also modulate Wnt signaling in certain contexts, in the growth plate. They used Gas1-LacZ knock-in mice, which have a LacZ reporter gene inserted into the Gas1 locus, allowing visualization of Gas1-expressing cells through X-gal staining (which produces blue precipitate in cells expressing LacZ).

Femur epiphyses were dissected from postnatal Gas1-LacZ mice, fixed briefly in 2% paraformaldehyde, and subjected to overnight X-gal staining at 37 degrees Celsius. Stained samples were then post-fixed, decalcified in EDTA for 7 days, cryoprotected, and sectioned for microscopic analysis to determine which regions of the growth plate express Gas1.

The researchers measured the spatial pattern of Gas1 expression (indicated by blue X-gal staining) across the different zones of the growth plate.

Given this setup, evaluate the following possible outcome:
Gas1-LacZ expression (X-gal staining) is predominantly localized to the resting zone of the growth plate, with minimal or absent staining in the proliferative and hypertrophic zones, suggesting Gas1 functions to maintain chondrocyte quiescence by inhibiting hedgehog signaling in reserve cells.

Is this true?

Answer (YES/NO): YES